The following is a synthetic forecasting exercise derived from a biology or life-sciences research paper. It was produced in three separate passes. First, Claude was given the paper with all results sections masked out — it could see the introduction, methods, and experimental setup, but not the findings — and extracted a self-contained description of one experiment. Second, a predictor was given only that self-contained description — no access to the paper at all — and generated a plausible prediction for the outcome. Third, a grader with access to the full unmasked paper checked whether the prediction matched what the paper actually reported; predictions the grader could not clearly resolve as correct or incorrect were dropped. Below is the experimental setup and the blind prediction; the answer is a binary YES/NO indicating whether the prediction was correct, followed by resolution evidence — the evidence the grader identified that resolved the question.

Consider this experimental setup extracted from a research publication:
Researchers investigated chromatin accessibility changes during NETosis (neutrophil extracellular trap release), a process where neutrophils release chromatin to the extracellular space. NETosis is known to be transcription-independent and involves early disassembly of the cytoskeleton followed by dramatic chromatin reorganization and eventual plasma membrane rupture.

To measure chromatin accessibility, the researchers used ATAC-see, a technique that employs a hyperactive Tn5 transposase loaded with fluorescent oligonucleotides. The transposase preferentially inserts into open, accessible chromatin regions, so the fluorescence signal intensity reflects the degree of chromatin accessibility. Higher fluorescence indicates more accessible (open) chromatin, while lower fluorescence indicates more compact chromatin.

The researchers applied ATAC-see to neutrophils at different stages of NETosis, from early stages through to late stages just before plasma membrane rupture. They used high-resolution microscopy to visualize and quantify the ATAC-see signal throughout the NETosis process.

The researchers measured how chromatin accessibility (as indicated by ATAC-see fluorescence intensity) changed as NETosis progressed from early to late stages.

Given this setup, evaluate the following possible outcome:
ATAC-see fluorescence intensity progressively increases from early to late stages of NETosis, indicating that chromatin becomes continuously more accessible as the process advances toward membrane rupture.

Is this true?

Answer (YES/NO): NO